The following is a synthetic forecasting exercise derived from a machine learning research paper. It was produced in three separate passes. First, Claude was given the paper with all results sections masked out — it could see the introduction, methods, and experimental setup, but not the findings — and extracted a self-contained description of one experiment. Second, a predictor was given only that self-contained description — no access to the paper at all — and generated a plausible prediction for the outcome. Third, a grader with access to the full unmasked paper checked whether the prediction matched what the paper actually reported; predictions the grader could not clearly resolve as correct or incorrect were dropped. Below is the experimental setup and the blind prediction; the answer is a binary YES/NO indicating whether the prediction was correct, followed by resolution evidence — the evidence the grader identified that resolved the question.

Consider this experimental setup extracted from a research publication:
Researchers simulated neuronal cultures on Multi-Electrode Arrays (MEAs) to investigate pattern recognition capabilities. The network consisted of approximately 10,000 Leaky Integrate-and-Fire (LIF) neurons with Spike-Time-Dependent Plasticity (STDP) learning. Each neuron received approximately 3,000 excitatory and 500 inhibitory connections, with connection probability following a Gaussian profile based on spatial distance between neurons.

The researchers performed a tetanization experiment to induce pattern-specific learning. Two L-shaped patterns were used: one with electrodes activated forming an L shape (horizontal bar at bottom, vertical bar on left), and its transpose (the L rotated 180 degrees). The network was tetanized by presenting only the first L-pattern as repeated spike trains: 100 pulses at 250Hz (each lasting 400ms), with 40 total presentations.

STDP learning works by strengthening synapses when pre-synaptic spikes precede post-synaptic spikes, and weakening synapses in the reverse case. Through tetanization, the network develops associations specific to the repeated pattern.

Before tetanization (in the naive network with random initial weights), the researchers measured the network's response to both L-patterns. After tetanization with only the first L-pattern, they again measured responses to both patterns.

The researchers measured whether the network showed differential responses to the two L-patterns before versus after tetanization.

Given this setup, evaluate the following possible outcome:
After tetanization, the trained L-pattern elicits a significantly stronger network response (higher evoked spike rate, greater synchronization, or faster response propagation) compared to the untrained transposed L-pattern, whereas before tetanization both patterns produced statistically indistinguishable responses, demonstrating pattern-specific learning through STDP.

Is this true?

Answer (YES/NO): YES